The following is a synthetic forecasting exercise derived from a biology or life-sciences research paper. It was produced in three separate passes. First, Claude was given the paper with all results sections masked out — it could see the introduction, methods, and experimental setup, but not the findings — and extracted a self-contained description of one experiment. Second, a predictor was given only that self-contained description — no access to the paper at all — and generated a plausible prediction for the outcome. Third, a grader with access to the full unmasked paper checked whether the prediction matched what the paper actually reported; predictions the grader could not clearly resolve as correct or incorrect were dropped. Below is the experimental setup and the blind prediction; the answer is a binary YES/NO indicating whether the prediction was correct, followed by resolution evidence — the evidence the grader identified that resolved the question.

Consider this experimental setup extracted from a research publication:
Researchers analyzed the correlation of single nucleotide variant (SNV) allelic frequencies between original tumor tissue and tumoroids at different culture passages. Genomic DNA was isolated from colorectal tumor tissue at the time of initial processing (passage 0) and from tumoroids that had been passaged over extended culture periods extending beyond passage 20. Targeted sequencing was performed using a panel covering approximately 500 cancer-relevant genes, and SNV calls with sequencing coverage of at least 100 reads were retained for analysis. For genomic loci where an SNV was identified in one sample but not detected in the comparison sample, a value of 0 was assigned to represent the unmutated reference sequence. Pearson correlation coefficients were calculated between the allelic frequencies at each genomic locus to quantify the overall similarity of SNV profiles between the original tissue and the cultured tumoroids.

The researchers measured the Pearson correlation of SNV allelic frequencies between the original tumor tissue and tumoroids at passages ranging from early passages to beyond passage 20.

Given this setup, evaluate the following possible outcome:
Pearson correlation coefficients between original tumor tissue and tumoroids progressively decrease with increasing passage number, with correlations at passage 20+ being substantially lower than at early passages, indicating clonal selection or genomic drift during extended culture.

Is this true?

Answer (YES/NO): NO